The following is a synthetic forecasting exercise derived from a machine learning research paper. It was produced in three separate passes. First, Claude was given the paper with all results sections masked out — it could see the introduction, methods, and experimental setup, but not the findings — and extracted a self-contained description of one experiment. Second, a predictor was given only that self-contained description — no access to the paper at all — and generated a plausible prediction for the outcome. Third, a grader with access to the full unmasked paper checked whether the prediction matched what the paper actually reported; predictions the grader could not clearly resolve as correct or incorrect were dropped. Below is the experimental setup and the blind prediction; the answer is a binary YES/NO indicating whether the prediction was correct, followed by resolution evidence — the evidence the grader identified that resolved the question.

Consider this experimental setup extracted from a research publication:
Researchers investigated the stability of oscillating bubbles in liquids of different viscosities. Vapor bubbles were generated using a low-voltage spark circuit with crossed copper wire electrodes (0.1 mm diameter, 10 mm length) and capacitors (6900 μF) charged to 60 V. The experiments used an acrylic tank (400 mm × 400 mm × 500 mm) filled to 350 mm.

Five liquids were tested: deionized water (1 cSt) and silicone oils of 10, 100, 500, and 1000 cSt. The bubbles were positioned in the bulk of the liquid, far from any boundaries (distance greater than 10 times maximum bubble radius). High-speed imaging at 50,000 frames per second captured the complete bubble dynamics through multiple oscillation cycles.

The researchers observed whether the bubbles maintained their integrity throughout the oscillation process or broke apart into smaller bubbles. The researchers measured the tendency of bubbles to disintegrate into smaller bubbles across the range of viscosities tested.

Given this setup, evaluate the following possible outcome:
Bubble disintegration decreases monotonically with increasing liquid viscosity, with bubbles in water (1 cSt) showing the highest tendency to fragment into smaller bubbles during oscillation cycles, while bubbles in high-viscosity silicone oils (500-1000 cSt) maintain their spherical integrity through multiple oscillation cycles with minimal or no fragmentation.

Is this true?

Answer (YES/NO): YES